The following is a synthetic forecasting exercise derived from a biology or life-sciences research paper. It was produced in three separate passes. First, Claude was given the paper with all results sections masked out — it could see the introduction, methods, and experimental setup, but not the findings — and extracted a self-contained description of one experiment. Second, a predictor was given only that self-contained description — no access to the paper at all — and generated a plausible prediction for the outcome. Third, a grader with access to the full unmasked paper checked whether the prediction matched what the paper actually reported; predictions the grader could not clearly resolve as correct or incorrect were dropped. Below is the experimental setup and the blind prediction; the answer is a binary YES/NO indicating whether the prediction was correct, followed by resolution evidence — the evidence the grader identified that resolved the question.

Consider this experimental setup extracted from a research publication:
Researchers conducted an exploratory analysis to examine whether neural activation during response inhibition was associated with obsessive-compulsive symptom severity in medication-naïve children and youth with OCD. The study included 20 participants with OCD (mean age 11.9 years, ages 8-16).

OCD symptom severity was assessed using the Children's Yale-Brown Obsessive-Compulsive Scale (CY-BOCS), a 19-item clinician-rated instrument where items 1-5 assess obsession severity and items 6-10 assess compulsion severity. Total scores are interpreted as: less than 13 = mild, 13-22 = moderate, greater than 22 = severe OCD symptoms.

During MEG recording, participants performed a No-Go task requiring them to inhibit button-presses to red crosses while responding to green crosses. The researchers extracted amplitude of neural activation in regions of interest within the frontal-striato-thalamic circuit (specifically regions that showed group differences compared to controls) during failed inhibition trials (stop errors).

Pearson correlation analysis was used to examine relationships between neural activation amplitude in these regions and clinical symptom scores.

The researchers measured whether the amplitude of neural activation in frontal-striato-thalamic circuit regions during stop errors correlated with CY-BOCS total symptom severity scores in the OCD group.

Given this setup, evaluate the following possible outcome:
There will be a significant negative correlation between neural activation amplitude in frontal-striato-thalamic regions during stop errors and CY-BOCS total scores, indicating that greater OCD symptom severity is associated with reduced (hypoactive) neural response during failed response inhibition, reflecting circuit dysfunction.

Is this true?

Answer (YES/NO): NO